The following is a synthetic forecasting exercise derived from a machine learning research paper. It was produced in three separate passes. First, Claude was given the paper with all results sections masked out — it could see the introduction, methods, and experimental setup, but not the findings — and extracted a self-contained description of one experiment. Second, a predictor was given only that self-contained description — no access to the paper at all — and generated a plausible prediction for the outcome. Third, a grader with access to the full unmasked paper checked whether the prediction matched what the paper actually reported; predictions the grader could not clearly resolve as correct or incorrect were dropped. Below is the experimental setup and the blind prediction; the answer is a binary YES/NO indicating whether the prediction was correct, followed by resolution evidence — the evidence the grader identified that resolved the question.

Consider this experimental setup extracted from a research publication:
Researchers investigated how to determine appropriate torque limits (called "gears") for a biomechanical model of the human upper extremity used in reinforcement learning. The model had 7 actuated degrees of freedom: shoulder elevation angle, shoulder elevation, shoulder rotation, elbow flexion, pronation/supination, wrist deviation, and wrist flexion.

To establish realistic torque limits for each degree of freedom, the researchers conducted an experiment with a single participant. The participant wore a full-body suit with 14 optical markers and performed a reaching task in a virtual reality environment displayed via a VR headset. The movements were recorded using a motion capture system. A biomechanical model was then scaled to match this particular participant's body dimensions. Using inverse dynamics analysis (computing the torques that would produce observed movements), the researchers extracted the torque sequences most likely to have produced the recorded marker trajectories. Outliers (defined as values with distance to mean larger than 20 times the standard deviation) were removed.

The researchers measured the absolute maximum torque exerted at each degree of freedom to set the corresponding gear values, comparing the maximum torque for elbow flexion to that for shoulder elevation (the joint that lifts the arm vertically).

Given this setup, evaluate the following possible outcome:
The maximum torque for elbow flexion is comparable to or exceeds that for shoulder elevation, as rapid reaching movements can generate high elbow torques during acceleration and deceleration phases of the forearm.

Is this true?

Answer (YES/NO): NO